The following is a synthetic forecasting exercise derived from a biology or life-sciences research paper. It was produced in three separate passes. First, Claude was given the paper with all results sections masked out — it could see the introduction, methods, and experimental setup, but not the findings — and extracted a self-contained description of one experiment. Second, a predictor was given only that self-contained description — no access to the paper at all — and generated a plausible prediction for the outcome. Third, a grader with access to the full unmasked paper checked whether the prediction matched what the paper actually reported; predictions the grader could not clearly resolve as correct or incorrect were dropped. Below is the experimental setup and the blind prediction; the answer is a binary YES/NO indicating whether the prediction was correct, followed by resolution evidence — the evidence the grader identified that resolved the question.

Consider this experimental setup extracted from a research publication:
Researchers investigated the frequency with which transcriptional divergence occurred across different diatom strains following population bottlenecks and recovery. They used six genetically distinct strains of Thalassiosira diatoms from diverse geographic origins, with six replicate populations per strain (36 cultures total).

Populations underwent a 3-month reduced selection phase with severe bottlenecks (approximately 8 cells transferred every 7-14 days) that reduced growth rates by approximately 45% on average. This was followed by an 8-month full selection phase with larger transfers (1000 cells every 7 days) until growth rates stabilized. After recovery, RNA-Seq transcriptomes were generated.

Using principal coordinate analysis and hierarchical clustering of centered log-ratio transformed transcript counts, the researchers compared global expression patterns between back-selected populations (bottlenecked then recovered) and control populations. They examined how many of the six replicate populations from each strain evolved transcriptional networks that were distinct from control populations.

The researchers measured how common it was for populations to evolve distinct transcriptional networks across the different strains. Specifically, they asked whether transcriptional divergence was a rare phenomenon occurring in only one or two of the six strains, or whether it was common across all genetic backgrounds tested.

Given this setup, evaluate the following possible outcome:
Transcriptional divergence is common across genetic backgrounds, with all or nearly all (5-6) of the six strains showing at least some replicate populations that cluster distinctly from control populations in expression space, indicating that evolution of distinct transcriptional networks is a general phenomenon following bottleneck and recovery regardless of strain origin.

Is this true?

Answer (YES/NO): YES